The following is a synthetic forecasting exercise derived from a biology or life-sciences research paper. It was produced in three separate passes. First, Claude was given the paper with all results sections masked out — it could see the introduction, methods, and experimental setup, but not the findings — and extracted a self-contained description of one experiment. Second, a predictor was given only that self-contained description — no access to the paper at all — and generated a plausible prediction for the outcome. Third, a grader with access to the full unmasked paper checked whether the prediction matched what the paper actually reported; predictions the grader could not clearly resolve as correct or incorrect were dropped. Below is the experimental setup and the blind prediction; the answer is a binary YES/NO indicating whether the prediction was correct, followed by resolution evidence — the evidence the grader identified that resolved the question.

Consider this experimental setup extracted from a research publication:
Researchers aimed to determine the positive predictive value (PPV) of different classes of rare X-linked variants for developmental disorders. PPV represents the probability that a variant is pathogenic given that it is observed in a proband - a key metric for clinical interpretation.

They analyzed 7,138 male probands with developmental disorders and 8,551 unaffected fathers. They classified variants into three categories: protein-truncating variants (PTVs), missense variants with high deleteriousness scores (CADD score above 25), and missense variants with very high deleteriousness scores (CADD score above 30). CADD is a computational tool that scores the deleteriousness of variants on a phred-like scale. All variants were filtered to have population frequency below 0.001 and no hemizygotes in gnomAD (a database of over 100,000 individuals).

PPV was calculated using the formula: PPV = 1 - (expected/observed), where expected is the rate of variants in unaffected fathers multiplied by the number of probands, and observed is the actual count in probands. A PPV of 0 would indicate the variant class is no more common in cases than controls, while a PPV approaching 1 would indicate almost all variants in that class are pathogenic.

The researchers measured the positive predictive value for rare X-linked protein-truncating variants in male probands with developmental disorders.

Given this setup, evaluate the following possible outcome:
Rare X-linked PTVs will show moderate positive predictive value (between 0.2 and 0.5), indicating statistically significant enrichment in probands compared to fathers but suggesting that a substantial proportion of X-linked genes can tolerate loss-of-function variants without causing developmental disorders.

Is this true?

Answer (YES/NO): NO